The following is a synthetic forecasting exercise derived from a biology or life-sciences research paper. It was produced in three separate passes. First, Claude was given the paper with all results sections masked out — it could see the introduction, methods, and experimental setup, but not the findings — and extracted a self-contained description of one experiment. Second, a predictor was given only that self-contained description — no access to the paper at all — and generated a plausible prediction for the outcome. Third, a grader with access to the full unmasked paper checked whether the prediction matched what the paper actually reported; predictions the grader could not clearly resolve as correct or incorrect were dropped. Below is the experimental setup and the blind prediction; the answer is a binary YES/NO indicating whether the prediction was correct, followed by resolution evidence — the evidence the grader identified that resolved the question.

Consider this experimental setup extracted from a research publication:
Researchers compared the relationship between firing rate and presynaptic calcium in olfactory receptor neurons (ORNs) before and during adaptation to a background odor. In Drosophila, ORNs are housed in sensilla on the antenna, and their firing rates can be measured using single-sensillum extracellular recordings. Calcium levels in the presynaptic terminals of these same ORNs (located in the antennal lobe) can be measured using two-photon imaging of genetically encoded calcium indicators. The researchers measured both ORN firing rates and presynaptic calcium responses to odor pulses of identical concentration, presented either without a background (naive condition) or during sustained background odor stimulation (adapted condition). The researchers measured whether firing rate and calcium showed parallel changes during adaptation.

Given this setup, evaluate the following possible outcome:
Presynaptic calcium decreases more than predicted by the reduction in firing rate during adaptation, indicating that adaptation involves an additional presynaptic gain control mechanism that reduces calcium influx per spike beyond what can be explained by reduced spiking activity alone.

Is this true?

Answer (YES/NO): NO